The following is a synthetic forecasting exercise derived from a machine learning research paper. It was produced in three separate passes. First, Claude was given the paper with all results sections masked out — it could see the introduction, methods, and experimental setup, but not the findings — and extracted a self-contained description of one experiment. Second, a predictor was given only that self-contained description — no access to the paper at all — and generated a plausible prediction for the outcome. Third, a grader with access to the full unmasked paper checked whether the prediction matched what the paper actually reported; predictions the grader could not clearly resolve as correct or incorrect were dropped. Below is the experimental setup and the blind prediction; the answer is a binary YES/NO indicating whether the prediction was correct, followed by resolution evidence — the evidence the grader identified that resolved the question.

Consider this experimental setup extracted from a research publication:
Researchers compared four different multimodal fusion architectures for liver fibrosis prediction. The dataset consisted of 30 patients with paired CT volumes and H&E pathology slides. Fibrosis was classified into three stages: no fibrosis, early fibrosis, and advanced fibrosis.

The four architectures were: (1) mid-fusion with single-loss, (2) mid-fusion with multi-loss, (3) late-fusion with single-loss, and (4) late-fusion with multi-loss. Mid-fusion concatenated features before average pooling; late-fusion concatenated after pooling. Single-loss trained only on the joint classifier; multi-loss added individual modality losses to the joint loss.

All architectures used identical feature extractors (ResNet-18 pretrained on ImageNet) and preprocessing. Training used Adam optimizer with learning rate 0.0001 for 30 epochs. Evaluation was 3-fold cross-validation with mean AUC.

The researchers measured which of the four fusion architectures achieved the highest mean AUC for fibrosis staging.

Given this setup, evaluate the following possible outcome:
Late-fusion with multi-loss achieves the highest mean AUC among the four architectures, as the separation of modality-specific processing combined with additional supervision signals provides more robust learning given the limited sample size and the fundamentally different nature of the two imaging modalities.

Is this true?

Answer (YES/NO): NO